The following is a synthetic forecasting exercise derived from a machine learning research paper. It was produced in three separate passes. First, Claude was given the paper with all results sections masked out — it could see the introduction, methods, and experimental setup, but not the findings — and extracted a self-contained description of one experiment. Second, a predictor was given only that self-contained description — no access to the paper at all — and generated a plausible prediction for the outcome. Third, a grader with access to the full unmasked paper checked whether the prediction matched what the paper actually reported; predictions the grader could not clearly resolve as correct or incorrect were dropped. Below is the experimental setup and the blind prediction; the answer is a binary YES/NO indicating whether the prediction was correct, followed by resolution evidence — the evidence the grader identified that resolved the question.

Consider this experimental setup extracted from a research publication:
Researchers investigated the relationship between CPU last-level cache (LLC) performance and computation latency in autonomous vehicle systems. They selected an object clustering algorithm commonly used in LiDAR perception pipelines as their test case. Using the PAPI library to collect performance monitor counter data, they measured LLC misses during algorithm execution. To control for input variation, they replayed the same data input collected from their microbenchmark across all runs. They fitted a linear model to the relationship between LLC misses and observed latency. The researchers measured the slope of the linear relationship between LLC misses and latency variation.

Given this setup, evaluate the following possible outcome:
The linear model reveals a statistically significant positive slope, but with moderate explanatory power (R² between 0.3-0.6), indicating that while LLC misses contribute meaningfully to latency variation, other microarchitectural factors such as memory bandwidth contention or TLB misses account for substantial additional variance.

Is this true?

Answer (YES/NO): NO